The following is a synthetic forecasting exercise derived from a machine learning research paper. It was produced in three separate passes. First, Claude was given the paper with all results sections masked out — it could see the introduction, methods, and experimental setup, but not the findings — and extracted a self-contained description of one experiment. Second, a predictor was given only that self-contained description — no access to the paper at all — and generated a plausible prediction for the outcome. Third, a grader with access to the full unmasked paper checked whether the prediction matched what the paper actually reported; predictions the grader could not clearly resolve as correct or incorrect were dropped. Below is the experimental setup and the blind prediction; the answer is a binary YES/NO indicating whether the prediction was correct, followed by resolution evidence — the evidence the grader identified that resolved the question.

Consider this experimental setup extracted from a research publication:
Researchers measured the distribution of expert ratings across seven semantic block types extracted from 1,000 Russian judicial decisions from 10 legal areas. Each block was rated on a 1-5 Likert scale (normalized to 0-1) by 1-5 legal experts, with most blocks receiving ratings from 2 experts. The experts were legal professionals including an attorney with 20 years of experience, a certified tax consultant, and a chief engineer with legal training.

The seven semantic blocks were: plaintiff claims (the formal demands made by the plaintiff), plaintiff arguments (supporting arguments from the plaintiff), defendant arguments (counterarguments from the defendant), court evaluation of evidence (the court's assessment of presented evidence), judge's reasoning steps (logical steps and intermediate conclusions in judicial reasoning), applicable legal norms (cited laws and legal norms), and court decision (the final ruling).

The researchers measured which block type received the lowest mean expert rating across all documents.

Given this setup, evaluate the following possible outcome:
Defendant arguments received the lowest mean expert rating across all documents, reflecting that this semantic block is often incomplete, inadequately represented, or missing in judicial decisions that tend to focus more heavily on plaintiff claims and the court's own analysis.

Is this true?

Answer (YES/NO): NO